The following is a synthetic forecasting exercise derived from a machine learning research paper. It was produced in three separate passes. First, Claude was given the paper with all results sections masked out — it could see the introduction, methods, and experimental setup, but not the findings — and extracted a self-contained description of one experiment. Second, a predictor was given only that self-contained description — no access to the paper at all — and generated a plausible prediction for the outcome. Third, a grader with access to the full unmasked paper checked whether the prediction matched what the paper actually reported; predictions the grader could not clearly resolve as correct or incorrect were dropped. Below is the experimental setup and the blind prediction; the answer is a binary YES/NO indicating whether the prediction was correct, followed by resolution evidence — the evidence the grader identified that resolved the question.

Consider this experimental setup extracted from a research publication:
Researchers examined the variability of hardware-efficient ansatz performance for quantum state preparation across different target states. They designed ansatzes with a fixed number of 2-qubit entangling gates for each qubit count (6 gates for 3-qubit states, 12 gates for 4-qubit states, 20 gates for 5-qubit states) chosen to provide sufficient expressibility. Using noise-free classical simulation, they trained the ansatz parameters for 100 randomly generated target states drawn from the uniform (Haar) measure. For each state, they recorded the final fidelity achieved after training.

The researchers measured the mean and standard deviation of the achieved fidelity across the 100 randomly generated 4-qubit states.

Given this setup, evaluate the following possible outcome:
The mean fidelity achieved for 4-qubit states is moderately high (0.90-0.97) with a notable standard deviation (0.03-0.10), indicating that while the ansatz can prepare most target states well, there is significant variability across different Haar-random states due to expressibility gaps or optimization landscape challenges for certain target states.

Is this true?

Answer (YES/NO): NO